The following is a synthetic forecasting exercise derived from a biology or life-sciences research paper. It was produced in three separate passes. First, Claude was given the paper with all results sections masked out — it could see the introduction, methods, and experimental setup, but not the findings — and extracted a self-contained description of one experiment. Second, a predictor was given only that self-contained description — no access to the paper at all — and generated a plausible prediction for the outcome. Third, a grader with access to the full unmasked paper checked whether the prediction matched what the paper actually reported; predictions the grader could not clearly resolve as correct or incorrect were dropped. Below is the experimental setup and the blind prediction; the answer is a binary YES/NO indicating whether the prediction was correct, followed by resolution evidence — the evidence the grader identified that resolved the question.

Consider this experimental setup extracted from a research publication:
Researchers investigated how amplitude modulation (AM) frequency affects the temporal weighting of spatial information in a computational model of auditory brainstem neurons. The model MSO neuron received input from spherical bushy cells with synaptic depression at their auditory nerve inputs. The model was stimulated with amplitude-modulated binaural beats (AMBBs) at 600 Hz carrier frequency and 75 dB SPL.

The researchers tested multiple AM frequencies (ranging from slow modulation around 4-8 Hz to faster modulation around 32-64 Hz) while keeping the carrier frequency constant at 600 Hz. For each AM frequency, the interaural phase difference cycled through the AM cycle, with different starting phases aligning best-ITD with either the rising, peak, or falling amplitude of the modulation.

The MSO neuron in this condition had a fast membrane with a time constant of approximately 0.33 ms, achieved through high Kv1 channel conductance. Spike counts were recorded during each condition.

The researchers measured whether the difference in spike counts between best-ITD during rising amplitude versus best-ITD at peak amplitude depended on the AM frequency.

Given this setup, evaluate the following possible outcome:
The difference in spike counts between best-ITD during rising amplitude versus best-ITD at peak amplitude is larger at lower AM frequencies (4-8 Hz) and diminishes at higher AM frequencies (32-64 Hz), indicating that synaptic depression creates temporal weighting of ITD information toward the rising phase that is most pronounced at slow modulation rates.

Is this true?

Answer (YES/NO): YES